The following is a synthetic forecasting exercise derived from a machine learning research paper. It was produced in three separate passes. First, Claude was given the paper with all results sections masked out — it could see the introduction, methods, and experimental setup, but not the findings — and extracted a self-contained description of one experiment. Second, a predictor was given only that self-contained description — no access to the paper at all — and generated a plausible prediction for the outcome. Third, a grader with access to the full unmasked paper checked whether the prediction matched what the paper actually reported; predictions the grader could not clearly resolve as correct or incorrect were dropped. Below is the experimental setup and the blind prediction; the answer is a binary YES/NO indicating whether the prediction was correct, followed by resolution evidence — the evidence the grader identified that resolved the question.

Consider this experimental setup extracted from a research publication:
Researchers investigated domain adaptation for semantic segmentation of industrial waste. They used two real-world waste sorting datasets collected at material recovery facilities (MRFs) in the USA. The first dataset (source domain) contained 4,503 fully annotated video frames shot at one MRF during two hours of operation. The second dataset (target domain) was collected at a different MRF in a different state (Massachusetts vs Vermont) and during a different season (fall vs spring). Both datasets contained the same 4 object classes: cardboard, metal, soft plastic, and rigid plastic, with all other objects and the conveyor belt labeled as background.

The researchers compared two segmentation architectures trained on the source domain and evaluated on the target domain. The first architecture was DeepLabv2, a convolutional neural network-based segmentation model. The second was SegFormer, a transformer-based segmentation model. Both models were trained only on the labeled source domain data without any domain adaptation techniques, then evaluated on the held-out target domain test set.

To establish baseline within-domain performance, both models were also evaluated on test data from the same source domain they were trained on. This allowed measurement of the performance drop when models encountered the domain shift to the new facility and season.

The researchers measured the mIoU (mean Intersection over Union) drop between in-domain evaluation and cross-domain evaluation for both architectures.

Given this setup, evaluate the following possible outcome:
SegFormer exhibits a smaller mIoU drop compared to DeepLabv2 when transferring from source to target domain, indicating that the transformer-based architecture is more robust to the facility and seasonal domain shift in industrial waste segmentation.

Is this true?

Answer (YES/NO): YES